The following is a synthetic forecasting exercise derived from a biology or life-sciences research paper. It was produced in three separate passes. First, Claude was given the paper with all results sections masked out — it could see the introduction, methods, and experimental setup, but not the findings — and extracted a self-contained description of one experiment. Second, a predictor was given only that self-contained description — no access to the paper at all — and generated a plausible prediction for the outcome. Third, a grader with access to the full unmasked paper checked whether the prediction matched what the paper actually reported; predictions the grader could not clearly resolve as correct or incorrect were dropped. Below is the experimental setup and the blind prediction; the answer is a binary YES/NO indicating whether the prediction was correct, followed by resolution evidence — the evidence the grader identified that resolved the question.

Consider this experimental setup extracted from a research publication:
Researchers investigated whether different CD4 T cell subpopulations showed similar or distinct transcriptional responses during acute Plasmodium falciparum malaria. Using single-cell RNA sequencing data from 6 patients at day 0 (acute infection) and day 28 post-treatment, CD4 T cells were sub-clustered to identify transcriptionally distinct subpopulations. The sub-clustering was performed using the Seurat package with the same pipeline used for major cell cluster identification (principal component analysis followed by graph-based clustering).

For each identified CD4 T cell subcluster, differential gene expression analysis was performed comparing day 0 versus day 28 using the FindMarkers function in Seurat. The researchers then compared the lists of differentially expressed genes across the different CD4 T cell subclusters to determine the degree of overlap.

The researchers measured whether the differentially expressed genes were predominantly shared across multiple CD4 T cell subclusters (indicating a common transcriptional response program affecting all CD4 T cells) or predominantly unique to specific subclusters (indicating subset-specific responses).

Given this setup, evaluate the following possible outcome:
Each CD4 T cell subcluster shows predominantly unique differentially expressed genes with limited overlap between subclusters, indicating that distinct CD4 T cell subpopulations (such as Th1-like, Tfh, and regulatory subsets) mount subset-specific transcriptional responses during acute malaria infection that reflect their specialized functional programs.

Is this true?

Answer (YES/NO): NO